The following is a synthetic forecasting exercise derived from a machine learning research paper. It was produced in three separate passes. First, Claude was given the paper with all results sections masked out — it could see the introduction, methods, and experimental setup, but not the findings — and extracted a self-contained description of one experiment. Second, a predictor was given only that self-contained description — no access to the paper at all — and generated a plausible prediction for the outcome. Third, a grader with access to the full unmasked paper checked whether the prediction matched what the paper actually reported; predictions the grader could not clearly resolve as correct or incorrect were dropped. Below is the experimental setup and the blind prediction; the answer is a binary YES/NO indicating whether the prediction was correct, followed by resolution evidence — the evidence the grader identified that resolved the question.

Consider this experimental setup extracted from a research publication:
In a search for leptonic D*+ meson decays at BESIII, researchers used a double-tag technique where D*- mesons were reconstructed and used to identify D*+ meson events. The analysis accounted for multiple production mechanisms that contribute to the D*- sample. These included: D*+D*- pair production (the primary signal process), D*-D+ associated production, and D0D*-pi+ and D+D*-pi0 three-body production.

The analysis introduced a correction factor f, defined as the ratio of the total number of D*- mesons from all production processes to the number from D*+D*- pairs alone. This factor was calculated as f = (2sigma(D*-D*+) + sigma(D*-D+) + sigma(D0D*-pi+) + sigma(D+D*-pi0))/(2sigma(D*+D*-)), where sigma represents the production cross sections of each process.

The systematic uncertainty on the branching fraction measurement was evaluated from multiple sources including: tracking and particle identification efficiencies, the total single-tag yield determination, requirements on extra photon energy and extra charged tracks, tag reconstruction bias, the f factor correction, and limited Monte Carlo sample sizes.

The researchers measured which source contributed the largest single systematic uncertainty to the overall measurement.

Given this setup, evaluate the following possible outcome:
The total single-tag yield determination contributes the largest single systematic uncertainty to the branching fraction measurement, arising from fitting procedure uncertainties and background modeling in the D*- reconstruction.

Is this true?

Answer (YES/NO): NO